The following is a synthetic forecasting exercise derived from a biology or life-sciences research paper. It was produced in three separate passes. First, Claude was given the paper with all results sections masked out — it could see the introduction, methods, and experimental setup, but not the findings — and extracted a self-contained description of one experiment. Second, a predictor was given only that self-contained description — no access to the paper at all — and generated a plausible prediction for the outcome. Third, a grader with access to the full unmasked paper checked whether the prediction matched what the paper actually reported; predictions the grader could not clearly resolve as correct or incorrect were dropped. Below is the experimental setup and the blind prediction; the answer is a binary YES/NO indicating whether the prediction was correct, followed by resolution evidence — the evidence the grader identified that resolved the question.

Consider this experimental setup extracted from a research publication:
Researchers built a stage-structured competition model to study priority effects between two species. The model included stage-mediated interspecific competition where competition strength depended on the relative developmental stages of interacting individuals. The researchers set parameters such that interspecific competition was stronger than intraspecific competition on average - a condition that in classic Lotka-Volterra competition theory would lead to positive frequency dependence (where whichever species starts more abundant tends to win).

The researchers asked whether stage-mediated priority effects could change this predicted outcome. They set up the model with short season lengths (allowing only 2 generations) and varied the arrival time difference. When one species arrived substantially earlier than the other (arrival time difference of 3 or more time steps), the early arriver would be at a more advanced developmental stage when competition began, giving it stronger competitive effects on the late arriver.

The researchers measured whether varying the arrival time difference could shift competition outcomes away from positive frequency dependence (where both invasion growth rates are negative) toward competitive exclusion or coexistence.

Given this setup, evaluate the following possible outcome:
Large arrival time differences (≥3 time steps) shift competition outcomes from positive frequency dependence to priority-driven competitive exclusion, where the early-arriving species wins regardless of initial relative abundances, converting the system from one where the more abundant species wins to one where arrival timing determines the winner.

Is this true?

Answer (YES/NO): NO